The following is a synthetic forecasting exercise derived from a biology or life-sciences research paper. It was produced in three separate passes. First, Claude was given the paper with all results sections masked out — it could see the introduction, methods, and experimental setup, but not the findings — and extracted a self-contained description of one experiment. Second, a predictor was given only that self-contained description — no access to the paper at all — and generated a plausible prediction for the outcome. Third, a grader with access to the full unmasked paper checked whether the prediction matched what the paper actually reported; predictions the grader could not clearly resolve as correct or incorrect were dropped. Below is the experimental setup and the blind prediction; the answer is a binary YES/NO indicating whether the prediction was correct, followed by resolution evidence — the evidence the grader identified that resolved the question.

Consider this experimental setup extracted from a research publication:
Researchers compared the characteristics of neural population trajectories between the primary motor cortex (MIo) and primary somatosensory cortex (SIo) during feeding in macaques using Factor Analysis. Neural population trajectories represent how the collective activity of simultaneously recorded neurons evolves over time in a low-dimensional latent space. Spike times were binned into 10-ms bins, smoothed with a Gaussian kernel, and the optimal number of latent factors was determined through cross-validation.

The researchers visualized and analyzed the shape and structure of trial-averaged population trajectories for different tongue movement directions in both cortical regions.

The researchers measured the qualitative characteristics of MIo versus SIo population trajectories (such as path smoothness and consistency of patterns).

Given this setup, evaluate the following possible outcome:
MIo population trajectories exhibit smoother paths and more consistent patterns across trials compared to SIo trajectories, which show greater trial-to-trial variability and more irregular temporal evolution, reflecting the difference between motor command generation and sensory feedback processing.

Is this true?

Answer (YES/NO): YES